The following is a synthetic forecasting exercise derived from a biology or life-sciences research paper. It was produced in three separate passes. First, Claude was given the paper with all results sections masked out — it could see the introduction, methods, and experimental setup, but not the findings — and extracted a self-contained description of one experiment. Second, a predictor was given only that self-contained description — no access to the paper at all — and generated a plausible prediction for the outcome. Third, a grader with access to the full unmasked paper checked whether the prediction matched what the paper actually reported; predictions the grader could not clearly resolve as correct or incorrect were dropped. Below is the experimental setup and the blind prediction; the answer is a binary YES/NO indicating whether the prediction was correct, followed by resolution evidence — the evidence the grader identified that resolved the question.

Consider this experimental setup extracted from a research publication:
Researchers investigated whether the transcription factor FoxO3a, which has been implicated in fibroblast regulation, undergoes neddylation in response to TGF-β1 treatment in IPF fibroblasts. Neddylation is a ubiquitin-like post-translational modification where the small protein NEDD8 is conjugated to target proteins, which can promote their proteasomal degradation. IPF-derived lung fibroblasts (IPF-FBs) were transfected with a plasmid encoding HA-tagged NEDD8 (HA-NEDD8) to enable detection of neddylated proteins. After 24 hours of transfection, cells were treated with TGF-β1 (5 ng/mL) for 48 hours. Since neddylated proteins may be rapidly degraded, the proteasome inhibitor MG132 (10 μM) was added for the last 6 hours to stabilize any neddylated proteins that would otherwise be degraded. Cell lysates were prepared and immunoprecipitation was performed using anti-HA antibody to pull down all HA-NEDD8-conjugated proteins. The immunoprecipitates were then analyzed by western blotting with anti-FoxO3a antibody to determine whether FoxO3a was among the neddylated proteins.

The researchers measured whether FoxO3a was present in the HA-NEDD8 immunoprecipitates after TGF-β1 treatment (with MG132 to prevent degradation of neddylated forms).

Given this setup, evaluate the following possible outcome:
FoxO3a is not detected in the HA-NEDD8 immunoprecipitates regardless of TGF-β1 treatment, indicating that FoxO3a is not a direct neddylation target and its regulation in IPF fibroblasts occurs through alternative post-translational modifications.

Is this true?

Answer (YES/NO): NO